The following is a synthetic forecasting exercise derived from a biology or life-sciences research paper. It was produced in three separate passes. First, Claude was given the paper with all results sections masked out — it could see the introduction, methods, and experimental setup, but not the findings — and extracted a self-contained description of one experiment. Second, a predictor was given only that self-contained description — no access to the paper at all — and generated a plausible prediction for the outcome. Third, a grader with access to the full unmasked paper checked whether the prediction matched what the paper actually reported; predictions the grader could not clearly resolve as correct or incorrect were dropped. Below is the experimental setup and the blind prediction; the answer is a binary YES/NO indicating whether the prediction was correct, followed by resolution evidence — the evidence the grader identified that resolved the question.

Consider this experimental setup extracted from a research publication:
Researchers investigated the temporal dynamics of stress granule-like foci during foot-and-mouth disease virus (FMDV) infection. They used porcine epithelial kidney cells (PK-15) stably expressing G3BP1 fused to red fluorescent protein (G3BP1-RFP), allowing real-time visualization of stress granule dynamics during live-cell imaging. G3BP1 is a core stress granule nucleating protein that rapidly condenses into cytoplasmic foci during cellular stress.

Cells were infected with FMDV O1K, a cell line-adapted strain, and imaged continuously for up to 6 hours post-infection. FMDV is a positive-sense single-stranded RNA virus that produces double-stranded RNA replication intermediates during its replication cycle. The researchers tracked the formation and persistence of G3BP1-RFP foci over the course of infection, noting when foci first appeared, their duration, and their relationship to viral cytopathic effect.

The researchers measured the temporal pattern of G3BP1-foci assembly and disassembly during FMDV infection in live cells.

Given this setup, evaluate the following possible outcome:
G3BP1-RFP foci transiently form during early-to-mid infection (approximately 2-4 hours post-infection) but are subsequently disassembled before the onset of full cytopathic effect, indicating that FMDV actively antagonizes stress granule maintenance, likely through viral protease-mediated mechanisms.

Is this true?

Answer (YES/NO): YES